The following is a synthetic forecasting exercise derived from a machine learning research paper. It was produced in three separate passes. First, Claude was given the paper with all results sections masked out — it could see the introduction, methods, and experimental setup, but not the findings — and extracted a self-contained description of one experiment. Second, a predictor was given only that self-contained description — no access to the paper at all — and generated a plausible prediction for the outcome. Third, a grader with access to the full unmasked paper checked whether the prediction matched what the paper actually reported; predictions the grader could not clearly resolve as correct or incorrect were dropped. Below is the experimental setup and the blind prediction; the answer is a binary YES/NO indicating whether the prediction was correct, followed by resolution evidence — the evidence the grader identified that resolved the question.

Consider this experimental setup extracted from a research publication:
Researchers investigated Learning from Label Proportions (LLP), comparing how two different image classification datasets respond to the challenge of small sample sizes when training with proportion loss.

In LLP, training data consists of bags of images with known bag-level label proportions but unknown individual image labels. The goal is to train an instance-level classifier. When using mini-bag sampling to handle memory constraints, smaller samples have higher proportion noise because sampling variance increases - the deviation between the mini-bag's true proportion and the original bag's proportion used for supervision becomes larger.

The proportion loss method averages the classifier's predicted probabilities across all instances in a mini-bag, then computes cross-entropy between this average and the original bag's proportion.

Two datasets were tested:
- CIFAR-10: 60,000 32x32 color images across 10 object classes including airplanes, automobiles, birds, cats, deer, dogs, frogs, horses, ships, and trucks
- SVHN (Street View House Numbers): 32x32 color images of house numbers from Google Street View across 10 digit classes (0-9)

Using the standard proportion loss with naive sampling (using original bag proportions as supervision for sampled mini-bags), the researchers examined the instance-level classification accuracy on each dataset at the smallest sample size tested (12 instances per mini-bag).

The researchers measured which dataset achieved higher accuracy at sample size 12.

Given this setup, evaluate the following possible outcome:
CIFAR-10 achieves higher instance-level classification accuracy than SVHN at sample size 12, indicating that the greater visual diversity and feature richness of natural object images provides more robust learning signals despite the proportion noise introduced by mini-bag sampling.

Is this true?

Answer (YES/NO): NO